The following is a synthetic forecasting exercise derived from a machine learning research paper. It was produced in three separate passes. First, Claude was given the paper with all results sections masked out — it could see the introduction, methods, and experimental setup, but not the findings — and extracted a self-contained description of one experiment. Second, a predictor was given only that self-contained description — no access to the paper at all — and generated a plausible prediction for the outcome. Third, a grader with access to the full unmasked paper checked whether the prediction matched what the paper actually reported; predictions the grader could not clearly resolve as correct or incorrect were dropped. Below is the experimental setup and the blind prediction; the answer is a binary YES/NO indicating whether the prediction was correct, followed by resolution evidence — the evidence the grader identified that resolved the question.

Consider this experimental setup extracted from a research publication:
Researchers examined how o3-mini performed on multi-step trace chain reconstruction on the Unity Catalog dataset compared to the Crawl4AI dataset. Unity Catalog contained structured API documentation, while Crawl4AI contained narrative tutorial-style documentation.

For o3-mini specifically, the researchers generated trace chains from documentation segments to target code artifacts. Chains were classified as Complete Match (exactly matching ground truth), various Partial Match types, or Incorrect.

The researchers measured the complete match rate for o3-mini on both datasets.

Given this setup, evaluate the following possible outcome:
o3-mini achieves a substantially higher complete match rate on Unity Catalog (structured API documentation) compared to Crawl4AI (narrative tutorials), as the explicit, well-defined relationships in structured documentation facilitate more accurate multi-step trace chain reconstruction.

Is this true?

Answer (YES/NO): YES